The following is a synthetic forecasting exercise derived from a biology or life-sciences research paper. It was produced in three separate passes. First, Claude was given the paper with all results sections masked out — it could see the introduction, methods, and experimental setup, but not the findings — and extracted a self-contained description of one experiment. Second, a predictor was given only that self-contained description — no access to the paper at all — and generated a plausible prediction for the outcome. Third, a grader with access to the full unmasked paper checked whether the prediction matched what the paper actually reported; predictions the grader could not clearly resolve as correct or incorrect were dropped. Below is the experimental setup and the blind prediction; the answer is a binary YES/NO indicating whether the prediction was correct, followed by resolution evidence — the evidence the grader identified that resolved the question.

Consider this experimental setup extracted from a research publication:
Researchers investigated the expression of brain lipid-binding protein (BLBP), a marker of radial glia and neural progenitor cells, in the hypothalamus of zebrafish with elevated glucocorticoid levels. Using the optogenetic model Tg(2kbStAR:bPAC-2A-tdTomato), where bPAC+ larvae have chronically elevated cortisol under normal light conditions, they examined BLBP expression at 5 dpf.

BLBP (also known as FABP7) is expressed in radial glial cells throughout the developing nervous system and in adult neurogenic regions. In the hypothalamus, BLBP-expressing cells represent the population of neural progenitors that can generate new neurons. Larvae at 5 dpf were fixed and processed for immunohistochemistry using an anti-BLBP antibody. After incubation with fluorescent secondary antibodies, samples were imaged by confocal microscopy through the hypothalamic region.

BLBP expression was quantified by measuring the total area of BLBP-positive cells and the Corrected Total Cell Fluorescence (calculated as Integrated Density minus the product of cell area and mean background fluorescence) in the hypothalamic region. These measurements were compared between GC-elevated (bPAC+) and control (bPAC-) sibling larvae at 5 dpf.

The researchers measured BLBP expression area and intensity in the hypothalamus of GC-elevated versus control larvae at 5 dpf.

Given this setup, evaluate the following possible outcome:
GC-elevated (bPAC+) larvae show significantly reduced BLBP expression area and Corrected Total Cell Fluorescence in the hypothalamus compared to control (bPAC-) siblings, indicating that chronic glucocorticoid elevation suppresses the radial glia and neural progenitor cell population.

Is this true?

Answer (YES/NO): NO